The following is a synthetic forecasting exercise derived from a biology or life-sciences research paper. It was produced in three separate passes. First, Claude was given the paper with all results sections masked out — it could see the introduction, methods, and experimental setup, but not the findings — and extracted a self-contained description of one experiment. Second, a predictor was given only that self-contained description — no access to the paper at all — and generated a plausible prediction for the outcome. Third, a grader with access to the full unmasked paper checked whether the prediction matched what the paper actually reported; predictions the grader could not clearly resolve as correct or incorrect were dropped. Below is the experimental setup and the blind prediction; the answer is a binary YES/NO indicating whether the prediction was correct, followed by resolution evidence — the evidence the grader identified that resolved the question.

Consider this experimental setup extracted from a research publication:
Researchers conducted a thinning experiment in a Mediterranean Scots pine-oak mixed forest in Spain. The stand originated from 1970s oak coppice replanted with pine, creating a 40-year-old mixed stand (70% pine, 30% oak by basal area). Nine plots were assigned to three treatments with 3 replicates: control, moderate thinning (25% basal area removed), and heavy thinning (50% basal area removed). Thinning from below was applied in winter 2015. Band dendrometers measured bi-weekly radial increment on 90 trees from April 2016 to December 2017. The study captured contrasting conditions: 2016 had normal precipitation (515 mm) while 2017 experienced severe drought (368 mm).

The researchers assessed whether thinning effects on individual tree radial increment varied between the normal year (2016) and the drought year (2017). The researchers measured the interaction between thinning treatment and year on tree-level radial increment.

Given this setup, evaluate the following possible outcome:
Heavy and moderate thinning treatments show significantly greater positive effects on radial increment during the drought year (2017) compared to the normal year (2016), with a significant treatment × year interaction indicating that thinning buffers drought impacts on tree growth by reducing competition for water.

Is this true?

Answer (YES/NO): NO